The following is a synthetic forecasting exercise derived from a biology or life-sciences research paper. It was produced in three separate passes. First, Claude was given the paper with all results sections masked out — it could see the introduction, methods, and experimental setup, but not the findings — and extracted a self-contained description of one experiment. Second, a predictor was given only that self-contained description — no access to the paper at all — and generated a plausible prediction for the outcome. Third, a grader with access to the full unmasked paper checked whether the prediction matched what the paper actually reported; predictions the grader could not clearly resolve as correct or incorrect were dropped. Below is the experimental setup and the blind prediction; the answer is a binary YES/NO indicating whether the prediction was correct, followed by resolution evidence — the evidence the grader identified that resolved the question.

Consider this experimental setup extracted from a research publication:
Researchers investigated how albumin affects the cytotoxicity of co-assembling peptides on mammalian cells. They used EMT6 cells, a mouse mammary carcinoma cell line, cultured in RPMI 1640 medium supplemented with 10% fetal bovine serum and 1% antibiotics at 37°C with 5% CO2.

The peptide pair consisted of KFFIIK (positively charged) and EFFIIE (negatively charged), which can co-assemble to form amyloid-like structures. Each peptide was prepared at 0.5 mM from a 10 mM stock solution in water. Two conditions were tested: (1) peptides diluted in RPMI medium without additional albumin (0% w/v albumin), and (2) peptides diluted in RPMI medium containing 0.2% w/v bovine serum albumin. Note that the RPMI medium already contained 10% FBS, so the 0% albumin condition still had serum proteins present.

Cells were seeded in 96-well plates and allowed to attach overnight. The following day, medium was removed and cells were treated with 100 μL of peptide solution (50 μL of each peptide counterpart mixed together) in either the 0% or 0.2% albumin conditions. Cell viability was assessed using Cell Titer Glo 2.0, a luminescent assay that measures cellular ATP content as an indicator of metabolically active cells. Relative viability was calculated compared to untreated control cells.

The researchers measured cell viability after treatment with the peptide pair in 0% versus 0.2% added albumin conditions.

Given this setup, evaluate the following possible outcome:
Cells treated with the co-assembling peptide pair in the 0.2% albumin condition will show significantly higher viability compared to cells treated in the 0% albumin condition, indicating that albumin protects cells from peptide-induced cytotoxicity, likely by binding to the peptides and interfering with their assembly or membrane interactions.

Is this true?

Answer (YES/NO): NO